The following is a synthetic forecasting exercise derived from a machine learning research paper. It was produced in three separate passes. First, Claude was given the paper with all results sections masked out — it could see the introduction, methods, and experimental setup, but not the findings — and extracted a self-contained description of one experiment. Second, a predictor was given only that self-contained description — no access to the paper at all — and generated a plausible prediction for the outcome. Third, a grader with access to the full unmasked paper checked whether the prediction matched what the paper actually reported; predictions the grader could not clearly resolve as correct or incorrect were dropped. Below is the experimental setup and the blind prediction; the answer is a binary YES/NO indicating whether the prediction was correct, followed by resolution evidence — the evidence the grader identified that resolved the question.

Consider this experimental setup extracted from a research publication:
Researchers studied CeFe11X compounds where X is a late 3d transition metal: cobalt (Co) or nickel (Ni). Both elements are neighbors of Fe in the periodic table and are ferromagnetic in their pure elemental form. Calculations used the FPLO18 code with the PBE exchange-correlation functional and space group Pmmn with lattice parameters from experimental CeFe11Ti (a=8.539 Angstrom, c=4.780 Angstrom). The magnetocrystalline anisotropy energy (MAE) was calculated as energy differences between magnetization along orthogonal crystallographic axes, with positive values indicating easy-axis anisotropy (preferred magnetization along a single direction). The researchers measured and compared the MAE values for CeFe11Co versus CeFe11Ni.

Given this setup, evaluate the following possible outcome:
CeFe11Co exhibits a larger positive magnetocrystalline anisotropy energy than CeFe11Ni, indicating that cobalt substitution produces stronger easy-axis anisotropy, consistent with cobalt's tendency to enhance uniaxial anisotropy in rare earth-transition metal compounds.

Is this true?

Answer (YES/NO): NO